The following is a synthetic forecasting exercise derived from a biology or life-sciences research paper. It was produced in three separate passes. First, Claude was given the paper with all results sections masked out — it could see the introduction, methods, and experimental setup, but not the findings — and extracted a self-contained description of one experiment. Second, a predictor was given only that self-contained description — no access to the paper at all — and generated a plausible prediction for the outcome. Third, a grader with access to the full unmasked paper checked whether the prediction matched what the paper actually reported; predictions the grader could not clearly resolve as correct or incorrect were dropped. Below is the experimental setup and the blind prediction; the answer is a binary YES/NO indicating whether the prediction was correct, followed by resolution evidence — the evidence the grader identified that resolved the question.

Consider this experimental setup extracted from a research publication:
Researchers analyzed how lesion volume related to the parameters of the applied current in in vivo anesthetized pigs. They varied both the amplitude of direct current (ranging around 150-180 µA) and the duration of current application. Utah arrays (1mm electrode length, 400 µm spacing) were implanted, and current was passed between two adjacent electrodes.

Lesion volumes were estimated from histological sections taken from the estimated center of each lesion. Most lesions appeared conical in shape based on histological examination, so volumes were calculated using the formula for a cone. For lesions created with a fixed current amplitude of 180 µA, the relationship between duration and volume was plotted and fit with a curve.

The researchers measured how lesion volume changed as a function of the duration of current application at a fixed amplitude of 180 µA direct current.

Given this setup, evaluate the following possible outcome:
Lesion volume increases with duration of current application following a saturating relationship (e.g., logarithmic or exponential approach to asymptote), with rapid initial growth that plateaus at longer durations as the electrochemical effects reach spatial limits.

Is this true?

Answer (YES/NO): NO